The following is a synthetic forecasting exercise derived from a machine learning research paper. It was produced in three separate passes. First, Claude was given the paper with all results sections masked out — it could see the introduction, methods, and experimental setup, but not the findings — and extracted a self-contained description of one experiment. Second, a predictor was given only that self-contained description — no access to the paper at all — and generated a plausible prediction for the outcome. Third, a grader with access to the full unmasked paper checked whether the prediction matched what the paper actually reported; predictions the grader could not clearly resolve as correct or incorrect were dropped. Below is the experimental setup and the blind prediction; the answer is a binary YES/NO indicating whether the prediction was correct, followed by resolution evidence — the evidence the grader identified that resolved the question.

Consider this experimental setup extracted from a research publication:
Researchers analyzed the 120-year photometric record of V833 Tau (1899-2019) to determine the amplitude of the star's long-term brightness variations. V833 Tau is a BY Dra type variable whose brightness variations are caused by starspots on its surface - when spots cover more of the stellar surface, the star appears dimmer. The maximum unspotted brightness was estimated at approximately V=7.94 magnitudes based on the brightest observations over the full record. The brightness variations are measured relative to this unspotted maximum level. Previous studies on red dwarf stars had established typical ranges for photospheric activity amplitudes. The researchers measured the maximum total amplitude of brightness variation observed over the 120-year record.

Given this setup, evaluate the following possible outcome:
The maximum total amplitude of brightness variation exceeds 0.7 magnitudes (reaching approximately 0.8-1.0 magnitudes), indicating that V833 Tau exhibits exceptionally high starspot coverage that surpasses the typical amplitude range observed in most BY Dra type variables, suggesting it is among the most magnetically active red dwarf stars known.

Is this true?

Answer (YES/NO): NO